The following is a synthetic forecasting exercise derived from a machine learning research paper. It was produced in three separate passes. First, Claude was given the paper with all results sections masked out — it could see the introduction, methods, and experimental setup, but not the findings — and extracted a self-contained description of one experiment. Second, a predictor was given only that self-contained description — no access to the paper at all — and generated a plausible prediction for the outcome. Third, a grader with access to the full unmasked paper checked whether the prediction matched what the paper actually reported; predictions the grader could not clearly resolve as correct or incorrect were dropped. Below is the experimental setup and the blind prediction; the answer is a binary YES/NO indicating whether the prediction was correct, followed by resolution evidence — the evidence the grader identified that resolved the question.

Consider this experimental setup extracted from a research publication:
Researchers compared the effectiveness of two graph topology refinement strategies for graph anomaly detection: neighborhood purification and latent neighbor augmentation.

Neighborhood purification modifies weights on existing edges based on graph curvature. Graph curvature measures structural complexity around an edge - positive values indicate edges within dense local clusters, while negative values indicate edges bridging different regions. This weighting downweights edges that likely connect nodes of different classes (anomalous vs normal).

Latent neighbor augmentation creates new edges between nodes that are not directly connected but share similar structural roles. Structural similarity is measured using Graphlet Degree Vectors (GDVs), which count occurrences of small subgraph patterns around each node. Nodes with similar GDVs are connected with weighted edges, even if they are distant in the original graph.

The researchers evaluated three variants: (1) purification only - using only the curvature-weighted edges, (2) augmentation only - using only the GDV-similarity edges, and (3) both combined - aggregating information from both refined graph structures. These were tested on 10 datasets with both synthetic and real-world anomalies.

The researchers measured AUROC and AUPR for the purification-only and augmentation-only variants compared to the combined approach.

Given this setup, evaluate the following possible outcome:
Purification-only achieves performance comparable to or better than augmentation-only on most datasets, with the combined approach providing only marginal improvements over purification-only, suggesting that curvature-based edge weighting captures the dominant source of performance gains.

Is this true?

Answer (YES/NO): NO